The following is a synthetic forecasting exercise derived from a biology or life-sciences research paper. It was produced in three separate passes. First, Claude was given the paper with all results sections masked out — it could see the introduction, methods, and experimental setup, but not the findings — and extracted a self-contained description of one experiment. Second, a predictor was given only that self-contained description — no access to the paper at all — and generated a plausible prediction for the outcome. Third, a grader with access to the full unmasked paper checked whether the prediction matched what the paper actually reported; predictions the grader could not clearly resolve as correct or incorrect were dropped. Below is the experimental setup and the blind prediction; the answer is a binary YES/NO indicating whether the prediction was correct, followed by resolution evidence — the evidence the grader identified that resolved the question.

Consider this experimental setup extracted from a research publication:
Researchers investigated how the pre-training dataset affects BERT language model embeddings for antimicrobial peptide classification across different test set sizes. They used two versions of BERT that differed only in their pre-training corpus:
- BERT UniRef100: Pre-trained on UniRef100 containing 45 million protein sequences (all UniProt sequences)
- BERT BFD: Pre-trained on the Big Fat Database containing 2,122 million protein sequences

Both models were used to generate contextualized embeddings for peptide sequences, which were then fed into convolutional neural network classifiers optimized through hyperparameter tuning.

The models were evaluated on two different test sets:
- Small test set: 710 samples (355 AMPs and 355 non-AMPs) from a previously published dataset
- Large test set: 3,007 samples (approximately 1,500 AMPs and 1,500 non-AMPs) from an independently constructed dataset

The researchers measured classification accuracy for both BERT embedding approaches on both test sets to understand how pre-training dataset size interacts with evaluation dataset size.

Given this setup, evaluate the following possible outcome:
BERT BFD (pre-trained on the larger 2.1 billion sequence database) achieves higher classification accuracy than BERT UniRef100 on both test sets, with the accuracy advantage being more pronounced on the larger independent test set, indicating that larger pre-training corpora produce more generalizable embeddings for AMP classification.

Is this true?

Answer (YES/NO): NO